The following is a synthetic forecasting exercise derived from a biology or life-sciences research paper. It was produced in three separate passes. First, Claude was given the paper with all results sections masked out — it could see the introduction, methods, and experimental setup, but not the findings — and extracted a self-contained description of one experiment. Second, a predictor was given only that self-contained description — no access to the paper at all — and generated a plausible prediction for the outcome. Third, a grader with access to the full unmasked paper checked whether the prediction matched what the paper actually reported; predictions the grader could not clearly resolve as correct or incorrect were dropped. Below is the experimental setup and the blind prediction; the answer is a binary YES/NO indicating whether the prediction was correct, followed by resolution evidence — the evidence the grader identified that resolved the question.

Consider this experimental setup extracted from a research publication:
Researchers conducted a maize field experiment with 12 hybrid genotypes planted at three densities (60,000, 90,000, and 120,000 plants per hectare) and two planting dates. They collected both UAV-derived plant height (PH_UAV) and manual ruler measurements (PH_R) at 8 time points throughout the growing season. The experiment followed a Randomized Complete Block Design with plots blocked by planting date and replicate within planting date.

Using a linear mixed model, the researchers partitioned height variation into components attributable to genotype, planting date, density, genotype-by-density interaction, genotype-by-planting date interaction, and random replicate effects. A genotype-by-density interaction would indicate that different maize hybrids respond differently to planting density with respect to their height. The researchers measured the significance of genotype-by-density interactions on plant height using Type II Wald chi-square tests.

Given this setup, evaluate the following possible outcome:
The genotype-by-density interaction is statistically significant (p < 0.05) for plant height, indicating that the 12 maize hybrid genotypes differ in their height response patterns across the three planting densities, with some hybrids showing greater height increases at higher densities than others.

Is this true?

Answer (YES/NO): NO